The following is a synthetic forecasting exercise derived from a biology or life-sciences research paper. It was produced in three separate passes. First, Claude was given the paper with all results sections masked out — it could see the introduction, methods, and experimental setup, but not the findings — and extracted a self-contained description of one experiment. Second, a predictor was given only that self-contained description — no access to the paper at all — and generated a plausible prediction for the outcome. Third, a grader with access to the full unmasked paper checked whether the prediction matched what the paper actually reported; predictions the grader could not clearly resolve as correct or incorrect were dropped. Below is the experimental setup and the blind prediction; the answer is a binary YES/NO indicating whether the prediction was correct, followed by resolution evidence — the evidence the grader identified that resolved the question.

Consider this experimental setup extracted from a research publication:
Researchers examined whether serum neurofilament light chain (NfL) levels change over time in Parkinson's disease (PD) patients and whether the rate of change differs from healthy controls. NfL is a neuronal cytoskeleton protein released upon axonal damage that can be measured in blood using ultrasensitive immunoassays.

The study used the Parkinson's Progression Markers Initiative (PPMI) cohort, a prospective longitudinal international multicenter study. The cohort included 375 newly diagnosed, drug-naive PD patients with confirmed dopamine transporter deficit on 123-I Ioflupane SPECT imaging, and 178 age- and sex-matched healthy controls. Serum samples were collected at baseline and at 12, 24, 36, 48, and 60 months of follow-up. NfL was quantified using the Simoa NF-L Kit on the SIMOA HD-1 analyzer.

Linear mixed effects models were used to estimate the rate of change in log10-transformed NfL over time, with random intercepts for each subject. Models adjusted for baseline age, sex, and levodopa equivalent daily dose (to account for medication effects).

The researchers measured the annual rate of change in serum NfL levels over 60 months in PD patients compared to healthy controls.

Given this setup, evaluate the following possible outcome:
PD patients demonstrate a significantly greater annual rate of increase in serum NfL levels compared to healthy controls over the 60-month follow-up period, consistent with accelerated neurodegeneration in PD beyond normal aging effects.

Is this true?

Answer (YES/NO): YES